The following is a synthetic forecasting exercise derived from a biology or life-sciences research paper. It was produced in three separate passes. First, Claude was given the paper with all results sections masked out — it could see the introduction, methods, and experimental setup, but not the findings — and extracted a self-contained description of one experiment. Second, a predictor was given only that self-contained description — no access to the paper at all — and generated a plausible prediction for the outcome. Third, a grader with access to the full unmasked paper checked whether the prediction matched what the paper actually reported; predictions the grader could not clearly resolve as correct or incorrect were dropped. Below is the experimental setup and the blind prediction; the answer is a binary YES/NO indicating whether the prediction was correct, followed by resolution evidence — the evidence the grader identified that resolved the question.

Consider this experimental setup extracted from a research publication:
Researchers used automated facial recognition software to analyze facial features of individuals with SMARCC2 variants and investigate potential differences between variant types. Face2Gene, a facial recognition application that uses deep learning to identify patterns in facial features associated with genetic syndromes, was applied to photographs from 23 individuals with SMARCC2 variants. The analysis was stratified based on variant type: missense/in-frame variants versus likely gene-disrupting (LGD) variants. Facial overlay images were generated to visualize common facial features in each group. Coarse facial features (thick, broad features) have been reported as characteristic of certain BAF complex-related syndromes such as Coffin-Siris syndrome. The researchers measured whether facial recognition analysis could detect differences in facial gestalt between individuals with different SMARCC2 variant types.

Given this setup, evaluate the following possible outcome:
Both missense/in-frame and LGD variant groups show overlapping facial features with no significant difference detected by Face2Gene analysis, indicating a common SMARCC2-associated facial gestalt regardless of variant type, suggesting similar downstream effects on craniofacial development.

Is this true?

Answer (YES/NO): NO